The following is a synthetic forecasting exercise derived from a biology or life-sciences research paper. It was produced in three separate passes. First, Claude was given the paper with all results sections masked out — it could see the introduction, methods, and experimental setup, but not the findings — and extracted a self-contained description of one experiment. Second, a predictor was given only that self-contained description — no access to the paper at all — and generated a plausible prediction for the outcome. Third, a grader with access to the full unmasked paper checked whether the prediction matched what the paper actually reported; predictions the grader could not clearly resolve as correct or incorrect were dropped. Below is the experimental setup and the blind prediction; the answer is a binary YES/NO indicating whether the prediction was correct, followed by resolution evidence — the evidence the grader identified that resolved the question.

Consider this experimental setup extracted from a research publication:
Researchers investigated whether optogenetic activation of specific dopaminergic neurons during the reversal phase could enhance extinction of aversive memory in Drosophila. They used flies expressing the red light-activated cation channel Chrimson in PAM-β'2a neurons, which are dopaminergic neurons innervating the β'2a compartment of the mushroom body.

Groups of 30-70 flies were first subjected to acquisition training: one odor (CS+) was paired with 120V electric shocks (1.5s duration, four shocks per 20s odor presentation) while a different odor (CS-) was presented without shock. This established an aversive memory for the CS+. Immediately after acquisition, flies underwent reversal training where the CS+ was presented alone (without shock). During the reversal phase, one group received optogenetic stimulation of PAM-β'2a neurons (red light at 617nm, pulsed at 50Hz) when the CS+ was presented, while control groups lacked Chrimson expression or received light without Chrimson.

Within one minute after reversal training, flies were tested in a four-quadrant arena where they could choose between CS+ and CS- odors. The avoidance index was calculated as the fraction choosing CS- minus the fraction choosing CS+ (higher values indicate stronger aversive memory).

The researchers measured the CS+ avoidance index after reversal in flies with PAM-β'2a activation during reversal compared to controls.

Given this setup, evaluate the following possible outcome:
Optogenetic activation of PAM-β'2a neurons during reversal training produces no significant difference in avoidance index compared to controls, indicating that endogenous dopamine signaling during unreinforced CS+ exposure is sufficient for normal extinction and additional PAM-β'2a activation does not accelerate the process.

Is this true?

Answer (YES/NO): NO